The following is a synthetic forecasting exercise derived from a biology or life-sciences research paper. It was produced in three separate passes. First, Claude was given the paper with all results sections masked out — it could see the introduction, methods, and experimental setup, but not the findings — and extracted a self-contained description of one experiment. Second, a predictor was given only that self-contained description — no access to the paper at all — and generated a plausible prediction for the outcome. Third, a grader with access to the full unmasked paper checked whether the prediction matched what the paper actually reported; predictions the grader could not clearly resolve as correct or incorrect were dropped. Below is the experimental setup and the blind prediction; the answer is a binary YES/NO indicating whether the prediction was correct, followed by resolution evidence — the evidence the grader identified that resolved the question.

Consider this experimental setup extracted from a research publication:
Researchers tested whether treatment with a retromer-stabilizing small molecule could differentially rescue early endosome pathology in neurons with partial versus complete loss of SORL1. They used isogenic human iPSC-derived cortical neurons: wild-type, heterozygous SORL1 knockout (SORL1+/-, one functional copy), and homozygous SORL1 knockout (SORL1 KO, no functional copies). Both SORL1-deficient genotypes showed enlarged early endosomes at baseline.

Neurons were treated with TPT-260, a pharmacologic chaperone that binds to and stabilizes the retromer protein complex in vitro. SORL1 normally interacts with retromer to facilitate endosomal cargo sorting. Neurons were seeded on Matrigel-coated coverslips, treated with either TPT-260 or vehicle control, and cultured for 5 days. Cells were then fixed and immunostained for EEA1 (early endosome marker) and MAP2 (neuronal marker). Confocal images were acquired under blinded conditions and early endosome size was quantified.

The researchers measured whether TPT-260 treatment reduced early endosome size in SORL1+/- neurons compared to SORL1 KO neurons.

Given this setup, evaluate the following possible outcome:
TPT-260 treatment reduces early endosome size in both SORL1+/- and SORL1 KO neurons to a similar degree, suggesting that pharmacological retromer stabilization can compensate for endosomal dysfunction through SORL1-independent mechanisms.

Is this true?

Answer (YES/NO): NO